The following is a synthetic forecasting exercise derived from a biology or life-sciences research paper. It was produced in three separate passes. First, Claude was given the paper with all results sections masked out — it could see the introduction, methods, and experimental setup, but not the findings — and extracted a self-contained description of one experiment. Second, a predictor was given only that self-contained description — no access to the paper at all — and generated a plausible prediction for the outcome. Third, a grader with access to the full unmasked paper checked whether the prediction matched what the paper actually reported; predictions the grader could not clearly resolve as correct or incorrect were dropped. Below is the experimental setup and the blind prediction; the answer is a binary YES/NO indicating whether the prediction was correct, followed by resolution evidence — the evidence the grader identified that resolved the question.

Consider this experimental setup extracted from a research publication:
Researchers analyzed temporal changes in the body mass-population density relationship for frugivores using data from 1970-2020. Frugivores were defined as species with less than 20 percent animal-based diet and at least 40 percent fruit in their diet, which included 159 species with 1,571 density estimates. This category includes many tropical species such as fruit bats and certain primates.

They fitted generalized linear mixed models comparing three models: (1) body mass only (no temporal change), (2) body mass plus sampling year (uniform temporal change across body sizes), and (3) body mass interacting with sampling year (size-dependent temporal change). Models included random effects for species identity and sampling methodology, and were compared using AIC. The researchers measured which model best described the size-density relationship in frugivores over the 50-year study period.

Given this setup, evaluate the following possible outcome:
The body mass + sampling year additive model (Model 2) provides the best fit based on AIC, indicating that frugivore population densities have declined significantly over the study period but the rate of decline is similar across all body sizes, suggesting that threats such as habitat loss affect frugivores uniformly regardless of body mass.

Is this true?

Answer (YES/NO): NO